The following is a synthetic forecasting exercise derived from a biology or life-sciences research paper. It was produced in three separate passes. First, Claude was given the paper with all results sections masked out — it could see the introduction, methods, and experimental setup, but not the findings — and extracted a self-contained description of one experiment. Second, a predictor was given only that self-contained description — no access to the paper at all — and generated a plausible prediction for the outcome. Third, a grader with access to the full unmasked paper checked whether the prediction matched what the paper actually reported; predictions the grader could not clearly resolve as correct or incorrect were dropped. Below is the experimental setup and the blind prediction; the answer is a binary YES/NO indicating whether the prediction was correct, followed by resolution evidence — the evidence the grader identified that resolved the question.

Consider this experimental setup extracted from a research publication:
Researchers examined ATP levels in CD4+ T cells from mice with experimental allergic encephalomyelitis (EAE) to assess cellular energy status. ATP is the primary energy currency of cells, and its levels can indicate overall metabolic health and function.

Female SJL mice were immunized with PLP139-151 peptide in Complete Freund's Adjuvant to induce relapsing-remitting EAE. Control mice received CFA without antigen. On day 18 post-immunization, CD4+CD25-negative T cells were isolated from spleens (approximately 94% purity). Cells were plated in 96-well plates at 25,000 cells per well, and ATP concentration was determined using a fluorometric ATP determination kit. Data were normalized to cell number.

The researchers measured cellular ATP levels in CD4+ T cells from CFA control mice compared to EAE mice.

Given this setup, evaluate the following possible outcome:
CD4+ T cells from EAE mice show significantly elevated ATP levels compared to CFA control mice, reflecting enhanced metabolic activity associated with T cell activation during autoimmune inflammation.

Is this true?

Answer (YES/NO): NO